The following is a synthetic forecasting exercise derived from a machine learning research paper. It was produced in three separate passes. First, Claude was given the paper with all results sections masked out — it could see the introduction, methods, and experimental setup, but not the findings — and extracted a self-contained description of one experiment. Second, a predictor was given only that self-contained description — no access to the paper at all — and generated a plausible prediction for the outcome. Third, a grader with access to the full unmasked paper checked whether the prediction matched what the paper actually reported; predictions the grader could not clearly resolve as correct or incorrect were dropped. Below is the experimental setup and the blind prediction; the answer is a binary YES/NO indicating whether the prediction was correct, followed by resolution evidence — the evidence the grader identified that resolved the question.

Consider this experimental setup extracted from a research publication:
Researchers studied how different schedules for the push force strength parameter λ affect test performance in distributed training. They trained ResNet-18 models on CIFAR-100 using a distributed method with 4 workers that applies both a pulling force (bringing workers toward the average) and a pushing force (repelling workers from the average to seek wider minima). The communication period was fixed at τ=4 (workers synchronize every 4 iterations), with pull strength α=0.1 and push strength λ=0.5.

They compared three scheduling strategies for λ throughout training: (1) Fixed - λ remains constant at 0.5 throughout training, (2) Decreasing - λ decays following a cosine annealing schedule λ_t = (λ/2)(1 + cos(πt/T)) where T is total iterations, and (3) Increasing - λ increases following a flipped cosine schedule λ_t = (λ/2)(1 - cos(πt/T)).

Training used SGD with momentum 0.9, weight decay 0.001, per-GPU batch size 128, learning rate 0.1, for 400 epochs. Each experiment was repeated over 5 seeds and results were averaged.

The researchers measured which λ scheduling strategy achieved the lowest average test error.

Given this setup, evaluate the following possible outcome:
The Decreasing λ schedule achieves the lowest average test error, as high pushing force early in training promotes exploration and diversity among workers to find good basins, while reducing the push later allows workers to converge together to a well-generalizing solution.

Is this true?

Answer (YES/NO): YES